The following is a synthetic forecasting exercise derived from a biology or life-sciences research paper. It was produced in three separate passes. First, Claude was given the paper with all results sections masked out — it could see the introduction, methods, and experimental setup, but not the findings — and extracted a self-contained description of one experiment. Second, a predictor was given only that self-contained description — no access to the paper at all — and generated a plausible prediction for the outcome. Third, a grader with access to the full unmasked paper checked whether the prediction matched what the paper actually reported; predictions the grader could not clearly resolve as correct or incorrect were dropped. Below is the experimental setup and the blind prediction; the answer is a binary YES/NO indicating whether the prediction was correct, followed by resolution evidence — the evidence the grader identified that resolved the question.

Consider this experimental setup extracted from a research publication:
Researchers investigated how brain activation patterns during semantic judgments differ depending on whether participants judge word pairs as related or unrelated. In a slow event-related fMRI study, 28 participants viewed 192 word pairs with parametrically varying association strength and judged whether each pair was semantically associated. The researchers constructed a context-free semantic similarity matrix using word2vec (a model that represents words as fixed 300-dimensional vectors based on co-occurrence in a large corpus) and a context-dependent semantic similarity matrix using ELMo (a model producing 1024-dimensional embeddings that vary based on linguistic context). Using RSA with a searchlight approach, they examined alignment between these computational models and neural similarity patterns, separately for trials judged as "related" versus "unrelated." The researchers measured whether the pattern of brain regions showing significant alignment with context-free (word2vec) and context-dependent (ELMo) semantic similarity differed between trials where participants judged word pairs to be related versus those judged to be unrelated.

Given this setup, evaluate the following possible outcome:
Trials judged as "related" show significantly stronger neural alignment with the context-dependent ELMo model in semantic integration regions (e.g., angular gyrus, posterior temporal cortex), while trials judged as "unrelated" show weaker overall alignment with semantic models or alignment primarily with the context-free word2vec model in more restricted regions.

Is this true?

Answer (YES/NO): NO